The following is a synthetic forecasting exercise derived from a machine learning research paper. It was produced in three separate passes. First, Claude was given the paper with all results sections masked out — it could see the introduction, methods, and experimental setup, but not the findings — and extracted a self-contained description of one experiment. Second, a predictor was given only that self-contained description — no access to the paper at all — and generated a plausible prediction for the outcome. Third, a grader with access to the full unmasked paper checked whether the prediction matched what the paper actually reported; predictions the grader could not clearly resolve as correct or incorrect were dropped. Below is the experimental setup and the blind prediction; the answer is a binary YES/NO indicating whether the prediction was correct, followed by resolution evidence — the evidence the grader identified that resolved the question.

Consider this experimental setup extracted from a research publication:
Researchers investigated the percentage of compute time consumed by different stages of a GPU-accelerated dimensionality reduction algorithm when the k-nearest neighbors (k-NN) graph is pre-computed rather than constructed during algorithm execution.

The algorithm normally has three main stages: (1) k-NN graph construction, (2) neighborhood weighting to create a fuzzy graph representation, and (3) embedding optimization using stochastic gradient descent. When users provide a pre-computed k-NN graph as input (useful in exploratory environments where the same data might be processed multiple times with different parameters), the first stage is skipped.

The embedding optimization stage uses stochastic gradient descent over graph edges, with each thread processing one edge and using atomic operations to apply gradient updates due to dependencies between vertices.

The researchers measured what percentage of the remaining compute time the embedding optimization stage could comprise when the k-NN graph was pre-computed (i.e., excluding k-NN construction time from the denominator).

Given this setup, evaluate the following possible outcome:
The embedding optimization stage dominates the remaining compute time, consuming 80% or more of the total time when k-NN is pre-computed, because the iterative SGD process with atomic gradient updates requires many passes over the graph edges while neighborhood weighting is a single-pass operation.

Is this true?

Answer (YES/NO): NO